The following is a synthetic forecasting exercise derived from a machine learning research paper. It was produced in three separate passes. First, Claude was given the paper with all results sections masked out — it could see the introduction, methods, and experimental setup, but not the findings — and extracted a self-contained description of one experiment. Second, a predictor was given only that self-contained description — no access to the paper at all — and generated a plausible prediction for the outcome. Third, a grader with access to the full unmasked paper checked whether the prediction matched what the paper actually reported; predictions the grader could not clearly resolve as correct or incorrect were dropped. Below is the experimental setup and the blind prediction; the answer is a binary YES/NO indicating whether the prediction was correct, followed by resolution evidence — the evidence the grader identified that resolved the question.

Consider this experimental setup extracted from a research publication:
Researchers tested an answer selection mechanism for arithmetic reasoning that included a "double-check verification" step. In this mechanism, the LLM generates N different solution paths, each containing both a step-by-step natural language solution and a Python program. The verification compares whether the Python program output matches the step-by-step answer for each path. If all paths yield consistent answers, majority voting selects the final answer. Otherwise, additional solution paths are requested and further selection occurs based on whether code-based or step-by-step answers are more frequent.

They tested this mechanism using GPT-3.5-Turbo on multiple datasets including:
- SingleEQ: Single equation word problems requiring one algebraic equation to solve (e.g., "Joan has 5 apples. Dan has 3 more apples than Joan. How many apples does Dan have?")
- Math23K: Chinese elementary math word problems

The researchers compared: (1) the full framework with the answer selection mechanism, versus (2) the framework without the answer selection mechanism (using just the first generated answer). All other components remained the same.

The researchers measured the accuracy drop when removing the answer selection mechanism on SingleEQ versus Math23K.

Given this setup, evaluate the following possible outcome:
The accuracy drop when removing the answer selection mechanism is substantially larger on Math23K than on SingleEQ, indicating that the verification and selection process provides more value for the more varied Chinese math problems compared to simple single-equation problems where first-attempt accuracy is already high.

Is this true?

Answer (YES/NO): YES